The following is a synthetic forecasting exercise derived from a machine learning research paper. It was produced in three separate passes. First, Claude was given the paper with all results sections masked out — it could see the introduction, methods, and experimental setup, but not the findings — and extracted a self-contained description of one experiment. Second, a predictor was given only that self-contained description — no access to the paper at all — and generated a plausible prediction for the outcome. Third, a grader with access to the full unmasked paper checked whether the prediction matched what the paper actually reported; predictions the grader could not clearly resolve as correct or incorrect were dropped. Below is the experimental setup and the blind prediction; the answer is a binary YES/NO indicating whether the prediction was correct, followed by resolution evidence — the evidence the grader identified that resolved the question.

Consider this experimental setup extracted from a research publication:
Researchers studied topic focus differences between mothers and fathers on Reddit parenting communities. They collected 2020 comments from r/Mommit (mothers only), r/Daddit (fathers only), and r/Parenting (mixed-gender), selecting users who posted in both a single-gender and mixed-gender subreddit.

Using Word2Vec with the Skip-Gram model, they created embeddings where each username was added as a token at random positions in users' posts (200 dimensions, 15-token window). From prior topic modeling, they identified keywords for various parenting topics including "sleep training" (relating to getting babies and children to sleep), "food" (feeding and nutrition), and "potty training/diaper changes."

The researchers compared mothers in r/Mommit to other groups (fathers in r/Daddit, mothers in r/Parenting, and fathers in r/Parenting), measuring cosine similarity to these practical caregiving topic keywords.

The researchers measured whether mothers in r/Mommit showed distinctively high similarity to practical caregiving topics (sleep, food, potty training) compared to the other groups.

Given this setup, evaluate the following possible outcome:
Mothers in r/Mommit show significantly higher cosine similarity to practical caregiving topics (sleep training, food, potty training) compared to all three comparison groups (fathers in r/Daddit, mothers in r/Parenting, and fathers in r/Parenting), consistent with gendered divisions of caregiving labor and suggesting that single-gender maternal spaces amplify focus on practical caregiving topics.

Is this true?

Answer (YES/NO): YES